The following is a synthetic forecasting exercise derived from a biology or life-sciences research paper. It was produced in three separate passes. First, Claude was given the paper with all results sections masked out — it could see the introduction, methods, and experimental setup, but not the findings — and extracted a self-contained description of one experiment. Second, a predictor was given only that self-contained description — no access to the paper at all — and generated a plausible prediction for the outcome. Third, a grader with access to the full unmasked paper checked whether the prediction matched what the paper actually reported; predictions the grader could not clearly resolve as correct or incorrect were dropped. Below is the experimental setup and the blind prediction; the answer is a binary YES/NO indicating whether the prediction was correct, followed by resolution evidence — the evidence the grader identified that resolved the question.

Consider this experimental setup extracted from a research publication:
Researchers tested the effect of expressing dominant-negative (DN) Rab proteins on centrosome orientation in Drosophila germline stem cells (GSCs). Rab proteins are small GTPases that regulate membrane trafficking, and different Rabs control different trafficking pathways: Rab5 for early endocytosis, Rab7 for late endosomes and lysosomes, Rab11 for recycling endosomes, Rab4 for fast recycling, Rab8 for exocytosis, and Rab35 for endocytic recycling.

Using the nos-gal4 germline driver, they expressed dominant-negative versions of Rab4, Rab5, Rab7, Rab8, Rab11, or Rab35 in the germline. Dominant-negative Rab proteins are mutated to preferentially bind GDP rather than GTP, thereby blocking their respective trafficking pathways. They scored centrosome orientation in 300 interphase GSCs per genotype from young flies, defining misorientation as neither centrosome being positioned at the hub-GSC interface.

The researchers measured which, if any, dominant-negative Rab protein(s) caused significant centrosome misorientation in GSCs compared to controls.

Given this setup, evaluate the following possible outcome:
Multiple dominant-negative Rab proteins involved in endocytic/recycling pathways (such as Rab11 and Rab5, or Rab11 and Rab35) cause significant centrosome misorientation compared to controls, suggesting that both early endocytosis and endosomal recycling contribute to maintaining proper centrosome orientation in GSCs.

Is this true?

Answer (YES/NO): NO